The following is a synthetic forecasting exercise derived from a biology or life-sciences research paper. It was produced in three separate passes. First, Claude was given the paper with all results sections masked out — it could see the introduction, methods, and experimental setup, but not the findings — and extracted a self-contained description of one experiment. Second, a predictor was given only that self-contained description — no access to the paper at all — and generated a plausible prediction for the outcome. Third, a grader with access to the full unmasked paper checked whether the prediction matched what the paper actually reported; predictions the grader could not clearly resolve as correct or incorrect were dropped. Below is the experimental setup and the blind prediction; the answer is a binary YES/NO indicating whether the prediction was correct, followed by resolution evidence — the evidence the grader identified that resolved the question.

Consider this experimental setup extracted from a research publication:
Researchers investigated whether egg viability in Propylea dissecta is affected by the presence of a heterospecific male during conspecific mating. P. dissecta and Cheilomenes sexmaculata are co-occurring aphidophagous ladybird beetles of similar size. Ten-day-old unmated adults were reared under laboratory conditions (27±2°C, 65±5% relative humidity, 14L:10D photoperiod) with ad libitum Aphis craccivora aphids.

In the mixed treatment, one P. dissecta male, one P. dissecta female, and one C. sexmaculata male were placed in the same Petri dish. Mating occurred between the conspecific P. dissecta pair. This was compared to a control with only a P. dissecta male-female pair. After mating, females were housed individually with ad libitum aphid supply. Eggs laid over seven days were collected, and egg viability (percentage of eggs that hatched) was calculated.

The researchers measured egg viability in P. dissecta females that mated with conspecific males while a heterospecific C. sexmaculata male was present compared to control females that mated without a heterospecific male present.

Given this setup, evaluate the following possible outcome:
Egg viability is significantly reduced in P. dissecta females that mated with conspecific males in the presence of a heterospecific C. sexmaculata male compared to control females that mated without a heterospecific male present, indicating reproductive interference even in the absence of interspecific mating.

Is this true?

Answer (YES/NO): YES